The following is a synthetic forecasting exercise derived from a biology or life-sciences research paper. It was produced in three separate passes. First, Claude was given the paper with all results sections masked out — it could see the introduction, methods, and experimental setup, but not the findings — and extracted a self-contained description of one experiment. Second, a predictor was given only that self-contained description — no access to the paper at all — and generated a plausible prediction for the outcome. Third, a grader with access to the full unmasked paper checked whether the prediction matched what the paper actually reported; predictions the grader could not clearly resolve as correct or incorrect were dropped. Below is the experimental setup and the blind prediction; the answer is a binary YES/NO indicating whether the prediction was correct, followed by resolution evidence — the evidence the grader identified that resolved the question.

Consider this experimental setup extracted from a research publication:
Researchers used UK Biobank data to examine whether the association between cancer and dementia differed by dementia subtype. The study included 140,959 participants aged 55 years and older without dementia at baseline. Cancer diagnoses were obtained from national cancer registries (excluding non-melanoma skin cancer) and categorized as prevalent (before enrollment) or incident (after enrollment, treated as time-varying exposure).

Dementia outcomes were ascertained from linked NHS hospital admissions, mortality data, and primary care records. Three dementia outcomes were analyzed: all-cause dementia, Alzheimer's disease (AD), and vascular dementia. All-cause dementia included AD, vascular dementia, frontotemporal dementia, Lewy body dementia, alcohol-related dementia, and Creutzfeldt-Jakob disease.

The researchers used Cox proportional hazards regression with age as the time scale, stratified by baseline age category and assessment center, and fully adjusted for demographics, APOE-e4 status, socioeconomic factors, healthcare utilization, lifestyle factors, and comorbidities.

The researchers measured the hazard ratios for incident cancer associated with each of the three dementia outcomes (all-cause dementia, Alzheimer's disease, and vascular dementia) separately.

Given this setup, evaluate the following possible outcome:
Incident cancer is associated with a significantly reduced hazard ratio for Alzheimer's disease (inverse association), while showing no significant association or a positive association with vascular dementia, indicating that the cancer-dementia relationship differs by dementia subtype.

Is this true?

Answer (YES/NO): NO